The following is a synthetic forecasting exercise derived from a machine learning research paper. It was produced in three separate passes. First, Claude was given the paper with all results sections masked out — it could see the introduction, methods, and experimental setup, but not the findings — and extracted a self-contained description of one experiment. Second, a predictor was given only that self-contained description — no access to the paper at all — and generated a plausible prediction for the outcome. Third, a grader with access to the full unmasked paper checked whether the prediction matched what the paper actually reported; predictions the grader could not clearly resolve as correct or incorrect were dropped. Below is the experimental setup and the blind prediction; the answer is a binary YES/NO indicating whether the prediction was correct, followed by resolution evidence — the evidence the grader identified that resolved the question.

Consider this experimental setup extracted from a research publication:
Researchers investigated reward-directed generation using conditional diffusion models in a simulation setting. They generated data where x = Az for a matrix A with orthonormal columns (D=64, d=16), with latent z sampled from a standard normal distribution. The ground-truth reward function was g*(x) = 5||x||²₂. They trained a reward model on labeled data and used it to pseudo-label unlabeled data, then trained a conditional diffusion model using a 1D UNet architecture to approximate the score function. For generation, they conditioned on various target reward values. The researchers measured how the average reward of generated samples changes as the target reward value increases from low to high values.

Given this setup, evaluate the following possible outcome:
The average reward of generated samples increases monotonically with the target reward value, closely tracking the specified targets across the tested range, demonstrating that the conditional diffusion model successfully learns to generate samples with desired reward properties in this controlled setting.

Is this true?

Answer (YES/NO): NO